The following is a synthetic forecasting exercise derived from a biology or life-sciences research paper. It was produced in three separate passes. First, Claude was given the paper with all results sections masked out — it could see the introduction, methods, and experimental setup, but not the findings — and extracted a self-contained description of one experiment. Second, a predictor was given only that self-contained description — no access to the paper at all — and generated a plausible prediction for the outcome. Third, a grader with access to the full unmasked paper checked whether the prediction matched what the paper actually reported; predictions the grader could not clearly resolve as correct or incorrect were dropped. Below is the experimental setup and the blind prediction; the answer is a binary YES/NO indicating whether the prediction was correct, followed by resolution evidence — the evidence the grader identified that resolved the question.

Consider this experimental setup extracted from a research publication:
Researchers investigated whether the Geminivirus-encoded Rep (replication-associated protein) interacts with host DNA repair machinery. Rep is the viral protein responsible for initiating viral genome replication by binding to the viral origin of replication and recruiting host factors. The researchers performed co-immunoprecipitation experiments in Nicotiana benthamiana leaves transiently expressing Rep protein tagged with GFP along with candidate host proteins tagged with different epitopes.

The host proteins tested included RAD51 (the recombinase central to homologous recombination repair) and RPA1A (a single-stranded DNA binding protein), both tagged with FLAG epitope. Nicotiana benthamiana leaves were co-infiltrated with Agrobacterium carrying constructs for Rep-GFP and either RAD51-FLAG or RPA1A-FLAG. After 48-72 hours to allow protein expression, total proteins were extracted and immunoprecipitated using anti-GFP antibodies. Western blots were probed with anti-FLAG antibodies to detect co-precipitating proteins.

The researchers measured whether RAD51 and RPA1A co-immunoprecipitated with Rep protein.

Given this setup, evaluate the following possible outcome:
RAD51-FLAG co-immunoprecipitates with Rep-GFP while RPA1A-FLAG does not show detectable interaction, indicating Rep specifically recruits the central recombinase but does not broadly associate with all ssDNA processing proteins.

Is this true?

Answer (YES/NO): NO